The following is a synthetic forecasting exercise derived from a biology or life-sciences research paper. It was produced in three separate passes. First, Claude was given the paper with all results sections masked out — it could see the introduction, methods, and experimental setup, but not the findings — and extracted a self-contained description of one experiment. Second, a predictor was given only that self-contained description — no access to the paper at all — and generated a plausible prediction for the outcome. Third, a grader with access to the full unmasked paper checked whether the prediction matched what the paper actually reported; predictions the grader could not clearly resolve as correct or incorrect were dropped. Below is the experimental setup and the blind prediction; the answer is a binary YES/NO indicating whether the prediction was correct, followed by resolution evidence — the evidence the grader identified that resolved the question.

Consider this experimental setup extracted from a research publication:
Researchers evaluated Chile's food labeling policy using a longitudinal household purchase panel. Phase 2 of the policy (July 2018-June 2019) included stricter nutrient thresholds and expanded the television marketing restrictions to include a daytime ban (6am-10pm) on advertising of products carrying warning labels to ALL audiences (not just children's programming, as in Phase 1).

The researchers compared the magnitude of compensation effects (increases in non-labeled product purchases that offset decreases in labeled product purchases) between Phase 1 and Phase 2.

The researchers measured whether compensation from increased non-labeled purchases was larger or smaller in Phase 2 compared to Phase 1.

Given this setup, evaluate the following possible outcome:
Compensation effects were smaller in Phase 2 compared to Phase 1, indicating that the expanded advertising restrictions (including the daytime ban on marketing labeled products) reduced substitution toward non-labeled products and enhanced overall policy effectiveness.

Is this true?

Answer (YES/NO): NO